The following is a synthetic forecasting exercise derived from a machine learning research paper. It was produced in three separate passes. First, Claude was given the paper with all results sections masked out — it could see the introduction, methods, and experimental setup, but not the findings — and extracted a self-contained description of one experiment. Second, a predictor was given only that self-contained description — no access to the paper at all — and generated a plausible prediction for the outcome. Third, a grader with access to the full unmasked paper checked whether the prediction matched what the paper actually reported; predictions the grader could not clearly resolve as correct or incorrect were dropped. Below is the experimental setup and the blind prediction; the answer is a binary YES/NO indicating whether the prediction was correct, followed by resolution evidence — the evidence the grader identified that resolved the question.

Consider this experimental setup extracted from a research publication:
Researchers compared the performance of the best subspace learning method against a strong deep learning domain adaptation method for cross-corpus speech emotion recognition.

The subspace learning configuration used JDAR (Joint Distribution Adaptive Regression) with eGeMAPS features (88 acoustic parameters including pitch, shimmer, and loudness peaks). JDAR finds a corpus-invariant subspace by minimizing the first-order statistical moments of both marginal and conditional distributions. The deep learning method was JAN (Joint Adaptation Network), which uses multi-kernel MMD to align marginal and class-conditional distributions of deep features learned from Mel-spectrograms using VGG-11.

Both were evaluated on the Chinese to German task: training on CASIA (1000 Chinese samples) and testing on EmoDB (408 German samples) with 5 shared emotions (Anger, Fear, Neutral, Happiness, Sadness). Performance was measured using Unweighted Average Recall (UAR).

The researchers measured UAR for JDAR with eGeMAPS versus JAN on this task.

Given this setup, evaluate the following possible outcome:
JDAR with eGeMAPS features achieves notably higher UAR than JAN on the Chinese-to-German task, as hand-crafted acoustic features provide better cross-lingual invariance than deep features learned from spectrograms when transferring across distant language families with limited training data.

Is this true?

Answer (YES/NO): NO